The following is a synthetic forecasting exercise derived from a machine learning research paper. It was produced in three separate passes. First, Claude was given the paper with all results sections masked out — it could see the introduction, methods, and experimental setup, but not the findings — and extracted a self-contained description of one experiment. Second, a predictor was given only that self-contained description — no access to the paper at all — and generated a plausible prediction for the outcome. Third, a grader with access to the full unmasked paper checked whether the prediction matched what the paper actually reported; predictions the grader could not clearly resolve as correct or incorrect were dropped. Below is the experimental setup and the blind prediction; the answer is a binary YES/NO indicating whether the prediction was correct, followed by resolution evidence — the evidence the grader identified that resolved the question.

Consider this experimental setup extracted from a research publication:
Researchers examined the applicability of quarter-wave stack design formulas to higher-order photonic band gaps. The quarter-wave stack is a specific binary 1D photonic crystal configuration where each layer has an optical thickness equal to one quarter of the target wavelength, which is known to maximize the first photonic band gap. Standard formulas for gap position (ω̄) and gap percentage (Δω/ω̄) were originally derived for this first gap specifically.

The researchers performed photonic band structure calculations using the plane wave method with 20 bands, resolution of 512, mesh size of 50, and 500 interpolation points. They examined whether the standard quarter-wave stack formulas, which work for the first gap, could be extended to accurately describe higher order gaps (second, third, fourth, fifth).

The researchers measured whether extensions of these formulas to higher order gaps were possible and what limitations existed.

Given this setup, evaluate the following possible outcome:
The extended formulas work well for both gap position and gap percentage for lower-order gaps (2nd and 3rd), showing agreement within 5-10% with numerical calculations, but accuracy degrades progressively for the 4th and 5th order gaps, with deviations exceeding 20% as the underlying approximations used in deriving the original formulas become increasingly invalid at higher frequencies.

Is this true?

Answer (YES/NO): NO